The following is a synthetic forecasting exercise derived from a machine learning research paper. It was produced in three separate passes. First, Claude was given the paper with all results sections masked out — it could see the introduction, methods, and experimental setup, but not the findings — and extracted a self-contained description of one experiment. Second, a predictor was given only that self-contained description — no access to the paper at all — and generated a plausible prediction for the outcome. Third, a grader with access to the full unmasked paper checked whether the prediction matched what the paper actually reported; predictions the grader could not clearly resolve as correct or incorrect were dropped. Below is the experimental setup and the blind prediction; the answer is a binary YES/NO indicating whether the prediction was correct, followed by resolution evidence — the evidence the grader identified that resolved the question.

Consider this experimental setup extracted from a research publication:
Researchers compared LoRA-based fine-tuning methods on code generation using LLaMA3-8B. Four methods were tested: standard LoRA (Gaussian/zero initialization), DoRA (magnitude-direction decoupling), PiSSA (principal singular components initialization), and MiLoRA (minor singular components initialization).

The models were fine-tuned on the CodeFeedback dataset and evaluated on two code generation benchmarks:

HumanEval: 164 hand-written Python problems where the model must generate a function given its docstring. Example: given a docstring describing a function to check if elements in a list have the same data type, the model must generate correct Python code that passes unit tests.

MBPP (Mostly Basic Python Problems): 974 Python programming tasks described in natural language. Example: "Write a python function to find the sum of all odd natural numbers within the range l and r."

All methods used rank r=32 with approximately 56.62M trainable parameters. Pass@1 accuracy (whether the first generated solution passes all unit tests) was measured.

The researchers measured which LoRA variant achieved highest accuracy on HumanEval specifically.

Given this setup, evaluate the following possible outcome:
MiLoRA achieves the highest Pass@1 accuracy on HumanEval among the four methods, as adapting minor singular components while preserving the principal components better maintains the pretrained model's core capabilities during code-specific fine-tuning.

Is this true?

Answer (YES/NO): NO